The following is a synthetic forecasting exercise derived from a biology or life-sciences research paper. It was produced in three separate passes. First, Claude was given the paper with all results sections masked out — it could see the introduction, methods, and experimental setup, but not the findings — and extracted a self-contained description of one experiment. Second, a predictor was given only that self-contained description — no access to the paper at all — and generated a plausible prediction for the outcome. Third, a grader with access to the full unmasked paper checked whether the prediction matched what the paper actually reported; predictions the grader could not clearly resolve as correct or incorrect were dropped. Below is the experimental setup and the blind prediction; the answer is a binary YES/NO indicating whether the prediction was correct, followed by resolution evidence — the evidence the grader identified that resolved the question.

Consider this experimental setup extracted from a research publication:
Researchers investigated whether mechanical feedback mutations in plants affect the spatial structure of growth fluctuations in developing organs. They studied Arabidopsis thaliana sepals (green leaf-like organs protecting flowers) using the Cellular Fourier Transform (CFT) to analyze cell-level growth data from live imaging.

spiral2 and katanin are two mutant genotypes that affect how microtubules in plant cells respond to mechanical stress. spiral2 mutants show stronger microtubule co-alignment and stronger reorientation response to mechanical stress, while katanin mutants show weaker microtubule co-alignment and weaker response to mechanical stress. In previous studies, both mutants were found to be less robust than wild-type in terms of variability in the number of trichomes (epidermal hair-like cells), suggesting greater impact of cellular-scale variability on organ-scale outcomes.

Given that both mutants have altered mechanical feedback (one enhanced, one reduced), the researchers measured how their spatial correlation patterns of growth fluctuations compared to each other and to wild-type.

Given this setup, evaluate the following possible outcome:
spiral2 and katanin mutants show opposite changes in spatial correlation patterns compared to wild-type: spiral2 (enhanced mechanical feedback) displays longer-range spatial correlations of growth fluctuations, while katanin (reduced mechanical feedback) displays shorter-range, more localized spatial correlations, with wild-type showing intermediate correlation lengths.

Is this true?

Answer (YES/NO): NO